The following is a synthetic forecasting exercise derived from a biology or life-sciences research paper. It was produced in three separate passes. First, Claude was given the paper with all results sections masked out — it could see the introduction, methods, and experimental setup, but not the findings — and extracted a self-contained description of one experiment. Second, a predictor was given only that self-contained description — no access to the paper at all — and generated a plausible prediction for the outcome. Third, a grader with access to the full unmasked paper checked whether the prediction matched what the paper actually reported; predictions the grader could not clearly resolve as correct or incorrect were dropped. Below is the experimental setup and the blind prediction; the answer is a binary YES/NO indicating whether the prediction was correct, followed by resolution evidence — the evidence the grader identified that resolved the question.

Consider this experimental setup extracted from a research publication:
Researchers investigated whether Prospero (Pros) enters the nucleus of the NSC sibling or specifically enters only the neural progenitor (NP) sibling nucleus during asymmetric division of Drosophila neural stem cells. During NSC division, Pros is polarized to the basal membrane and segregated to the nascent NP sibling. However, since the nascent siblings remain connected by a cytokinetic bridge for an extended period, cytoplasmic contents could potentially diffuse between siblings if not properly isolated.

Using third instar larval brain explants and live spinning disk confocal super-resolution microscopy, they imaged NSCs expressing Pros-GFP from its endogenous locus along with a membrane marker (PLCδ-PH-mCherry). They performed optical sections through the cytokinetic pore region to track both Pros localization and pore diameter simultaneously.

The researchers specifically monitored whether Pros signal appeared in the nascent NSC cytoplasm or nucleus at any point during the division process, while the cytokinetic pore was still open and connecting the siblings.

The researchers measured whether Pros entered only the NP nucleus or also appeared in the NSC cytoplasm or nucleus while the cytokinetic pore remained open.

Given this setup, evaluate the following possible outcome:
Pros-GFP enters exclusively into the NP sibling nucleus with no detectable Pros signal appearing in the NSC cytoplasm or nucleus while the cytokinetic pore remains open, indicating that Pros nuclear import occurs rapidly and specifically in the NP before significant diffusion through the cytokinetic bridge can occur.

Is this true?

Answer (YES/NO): YES